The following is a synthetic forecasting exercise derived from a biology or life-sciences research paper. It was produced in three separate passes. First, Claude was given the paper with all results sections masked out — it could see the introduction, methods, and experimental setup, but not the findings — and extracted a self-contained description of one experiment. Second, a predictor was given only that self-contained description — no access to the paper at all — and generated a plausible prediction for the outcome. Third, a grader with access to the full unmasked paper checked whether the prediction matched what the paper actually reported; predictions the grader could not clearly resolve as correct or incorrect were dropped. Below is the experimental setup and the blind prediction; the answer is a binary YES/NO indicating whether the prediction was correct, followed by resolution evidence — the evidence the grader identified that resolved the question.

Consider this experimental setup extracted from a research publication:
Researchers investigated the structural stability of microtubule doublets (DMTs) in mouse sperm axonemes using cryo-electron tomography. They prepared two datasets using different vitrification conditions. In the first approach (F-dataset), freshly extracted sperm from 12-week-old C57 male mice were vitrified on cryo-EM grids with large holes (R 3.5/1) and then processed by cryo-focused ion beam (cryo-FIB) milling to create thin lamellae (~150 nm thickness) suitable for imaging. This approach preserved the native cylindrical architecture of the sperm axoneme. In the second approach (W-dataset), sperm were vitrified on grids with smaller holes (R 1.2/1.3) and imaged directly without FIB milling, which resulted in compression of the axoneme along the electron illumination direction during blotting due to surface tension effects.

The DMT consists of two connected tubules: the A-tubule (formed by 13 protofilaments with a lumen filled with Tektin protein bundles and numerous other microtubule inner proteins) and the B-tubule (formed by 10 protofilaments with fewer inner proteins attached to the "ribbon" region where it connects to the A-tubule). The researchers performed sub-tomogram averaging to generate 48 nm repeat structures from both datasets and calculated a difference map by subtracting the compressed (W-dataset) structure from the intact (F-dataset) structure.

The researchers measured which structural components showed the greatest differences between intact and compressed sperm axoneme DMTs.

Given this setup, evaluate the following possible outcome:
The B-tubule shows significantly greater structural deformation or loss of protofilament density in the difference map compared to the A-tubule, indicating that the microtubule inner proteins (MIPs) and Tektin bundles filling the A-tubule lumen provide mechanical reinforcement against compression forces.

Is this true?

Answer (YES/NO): YES